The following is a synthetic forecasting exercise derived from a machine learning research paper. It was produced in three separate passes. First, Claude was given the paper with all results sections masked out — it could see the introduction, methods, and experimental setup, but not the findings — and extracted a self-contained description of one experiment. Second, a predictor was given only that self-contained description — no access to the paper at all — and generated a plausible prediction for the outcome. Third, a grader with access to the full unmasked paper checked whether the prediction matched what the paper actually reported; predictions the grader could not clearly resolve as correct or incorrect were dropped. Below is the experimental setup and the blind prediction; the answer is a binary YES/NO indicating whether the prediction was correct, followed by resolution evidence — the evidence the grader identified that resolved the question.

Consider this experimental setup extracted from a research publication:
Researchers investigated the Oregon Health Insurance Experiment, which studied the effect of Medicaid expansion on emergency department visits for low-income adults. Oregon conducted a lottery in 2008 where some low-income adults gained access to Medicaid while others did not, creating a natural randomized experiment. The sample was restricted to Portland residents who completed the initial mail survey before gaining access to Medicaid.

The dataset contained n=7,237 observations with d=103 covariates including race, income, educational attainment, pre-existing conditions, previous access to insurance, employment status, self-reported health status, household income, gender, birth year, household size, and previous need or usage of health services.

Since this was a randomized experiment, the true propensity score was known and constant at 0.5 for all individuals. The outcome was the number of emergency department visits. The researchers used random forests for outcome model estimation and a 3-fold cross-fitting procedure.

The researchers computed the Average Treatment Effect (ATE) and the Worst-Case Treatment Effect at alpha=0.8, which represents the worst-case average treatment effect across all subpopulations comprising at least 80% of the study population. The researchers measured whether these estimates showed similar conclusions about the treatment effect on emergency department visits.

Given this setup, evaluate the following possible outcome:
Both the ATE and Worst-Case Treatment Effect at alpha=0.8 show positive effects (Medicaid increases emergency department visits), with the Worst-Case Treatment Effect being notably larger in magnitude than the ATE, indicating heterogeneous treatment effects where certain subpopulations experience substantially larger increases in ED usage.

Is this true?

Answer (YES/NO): NO